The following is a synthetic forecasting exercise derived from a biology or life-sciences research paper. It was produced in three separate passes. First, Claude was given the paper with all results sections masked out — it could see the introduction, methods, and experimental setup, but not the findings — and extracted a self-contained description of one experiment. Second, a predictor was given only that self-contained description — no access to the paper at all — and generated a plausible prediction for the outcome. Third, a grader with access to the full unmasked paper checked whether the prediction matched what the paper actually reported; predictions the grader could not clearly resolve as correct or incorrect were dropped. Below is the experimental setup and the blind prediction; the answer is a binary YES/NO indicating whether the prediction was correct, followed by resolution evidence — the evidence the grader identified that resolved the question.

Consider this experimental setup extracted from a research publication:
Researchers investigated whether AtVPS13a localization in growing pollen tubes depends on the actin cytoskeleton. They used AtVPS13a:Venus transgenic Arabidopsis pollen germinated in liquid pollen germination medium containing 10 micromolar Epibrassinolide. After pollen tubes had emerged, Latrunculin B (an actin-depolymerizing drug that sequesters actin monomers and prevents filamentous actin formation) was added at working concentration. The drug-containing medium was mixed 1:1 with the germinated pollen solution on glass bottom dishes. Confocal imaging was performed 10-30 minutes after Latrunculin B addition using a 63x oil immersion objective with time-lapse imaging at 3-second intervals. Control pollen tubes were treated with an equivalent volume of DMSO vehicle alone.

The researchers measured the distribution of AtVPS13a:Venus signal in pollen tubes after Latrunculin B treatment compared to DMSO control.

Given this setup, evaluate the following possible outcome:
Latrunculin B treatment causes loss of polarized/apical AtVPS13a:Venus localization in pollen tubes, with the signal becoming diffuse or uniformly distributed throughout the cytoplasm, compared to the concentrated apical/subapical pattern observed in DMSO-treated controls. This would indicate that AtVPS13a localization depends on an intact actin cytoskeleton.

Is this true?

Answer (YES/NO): NO